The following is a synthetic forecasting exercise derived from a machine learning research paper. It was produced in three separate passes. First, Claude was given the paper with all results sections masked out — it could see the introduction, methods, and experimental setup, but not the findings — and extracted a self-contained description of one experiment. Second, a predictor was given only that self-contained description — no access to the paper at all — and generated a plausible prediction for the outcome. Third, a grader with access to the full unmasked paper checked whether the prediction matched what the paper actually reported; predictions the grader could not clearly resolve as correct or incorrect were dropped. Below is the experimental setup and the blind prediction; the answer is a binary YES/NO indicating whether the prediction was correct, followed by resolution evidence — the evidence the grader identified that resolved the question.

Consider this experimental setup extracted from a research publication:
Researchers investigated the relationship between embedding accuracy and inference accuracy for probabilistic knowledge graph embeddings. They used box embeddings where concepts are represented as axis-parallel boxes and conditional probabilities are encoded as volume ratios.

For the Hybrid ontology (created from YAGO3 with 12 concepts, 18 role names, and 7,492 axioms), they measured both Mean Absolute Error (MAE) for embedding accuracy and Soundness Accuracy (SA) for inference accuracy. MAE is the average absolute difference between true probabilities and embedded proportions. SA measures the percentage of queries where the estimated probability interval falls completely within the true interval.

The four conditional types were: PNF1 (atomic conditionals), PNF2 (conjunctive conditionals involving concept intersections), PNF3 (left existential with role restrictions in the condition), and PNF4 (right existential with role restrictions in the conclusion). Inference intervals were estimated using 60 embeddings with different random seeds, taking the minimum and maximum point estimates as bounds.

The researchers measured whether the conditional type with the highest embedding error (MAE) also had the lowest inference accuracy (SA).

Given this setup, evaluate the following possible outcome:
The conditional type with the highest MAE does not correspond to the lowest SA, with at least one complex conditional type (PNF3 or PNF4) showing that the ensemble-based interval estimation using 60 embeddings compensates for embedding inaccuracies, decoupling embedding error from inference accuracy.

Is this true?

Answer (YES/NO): NO